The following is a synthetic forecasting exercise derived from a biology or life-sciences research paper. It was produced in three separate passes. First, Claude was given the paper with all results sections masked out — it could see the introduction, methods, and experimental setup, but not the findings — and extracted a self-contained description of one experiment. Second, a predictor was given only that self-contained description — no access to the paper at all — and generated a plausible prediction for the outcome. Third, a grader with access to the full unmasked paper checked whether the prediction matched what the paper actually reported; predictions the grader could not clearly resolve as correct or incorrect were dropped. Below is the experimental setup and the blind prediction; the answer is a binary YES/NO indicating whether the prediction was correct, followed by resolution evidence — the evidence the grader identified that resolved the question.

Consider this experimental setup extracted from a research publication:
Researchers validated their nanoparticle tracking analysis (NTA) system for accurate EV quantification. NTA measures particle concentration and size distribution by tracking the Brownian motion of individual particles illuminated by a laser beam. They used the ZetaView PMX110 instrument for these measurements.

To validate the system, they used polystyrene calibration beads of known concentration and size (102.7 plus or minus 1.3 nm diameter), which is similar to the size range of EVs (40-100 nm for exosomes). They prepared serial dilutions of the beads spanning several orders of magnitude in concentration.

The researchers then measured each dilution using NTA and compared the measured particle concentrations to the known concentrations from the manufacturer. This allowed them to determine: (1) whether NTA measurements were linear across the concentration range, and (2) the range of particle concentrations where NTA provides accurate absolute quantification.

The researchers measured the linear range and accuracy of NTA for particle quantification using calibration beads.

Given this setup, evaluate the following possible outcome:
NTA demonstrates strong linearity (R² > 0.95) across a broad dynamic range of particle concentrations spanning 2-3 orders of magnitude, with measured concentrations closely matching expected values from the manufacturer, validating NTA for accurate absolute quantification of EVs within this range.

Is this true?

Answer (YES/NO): NO